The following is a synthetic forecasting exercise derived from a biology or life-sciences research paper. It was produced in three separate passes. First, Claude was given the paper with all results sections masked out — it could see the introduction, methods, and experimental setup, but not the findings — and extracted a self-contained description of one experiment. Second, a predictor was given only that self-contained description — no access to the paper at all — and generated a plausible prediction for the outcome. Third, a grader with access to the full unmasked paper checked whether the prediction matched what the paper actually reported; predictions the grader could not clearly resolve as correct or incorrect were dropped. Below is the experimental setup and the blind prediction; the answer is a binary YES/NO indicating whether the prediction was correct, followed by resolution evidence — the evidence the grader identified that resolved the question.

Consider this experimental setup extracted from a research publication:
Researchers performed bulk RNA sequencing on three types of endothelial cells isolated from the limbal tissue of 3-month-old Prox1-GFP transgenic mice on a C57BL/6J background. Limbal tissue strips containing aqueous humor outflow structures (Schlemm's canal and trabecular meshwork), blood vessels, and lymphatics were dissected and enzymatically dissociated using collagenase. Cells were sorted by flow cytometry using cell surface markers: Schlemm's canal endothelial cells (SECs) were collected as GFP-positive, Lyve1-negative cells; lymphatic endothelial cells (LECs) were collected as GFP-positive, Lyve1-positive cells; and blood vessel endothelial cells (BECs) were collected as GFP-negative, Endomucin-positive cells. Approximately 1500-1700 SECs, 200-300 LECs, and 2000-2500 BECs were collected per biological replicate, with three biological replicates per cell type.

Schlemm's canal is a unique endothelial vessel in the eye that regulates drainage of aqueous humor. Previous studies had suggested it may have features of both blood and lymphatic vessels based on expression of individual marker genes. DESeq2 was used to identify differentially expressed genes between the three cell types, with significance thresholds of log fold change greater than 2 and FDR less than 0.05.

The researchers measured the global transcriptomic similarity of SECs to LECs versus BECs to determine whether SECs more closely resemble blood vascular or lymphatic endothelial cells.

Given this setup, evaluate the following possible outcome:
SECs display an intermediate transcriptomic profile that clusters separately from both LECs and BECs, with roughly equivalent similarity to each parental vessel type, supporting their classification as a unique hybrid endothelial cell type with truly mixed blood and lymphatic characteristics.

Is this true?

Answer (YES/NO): NO